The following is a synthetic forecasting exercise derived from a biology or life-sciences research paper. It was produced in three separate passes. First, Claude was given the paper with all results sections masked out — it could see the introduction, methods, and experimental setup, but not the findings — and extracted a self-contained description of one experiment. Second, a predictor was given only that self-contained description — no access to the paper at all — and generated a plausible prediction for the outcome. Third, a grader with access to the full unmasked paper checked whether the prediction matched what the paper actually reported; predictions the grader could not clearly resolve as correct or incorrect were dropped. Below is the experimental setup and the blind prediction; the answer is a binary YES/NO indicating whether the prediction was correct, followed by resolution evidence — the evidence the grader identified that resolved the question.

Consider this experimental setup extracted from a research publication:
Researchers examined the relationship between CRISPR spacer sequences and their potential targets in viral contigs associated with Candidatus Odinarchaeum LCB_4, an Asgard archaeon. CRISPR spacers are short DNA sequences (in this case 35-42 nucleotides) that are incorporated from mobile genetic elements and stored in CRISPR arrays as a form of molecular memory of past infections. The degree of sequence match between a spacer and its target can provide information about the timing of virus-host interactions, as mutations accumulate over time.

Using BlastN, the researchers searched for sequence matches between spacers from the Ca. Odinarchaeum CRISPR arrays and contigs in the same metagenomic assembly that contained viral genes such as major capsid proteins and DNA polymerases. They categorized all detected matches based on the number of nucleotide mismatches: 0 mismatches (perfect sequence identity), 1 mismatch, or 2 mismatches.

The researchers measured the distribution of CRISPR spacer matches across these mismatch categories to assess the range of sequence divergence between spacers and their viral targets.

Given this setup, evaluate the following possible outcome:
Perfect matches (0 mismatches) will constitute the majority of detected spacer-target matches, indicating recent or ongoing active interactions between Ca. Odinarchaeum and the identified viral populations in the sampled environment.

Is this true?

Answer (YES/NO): YES